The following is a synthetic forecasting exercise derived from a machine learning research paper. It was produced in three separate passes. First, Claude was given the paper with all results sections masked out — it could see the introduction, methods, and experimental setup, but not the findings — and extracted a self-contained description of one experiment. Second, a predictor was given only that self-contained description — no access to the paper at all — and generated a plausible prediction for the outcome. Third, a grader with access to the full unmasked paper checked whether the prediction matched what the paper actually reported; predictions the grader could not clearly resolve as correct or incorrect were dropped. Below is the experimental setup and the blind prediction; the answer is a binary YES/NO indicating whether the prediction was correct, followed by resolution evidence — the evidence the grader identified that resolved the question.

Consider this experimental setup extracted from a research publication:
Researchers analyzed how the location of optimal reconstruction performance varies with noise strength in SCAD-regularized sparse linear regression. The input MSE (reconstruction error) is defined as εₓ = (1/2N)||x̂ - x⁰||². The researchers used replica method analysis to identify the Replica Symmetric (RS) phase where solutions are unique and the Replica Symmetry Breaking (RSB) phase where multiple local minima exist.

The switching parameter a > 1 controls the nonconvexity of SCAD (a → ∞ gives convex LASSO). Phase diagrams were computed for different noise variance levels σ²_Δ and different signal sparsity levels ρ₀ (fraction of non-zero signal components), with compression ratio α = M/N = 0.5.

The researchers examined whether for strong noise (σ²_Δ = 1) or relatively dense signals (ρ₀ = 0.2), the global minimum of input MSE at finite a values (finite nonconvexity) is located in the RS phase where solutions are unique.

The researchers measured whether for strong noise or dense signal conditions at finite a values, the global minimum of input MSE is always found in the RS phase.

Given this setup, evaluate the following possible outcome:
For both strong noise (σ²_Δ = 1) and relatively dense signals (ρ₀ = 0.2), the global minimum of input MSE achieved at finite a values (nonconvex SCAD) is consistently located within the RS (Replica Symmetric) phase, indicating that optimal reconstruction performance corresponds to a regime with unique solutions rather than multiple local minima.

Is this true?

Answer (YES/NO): NO